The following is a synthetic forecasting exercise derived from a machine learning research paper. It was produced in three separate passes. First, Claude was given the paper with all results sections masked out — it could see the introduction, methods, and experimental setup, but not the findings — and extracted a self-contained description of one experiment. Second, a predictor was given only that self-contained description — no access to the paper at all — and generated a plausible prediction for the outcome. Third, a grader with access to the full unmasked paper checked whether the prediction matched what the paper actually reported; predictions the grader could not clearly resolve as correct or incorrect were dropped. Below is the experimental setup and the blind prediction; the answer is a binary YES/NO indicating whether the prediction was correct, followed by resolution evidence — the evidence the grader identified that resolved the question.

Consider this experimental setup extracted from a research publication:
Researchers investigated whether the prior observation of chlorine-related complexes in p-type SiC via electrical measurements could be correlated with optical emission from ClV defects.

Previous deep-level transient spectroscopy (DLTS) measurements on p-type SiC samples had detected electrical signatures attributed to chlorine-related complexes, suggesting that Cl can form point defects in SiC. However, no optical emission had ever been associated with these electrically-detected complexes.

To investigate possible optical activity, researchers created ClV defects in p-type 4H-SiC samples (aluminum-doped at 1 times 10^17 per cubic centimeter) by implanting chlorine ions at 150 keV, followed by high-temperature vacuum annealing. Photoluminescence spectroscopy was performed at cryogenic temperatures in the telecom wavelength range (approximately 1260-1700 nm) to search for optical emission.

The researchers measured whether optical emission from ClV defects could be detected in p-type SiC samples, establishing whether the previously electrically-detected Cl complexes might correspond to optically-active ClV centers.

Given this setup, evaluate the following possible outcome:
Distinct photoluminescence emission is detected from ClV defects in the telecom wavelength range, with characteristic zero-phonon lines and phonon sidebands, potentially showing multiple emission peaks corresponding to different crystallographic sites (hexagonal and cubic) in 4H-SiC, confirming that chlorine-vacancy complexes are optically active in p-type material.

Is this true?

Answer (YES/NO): YES